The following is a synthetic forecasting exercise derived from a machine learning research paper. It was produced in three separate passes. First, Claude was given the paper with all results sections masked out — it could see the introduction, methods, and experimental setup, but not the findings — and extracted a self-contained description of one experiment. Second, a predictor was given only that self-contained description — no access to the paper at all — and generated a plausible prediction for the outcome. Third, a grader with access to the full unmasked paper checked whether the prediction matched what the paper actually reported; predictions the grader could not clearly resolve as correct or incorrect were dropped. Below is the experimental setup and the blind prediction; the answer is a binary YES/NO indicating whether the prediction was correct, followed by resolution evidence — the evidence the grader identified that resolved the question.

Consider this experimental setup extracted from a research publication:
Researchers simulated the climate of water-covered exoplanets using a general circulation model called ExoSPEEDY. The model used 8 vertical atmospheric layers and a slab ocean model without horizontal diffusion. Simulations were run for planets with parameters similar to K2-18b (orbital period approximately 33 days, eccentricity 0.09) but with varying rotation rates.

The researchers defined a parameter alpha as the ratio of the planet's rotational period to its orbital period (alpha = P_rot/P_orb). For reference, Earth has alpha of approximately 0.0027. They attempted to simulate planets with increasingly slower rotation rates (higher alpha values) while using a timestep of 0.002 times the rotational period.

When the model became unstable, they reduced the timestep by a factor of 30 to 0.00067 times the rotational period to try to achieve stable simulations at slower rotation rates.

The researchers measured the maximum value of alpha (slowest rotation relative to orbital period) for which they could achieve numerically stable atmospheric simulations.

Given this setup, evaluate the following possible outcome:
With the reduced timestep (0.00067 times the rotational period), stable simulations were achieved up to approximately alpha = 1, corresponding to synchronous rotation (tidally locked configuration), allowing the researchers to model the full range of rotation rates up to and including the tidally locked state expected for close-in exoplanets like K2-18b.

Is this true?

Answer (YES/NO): NO